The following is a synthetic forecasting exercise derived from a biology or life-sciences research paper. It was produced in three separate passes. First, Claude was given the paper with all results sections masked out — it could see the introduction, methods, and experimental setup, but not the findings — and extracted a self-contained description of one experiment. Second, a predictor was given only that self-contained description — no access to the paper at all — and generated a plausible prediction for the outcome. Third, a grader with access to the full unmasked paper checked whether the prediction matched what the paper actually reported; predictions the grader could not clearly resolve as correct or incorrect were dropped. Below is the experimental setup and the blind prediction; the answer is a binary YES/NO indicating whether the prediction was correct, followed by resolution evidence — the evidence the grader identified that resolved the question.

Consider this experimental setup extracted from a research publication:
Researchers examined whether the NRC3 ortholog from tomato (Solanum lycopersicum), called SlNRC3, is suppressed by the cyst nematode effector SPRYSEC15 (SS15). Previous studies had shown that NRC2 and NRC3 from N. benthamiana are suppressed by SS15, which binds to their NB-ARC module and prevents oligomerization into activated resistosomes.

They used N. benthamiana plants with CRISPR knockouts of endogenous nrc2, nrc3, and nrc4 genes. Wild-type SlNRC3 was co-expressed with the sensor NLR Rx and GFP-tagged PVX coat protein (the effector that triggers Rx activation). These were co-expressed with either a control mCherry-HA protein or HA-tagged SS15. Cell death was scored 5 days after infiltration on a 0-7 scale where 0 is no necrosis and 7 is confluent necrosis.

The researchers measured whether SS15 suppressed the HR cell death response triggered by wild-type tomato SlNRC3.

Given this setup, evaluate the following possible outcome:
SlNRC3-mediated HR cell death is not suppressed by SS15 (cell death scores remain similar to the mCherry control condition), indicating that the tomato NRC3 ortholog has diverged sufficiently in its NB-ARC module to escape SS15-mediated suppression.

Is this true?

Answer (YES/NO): YES